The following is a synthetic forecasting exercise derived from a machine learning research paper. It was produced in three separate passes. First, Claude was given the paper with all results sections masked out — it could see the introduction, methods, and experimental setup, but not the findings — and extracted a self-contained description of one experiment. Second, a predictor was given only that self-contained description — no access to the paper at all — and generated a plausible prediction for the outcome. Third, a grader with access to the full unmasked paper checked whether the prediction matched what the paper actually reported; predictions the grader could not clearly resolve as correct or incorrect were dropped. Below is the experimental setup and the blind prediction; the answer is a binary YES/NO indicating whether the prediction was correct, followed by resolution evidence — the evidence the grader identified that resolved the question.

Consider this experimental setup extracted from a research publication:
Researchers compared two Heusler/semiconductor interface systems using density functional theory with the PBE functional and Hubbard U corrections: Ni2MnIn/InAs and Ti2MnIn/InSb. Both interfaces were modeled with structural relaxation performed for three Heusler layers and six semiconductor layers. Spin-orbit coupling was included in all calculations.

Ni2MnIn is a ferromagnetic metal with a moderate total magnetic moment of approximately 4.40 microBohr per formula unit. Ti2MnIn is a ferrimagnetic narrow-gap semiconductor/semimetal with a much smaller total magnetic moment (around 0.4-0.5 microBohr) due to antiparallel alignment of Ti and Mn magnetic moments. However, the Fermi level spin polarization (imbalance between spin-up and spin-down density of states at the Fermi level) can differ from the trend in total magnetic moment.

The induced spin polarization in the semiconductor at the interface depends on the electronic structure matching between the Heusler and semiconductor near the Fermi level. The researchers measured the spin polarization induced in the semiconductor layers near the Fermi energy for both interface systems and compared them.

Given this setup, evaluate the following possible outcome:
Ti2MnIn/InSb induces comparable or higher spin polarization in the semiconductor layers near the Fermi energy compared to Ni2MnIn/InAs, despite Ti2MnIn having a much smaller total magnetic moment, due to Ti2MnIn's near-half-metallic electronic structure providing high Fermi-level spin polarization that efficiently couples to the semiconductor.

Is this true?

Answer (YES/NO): YES